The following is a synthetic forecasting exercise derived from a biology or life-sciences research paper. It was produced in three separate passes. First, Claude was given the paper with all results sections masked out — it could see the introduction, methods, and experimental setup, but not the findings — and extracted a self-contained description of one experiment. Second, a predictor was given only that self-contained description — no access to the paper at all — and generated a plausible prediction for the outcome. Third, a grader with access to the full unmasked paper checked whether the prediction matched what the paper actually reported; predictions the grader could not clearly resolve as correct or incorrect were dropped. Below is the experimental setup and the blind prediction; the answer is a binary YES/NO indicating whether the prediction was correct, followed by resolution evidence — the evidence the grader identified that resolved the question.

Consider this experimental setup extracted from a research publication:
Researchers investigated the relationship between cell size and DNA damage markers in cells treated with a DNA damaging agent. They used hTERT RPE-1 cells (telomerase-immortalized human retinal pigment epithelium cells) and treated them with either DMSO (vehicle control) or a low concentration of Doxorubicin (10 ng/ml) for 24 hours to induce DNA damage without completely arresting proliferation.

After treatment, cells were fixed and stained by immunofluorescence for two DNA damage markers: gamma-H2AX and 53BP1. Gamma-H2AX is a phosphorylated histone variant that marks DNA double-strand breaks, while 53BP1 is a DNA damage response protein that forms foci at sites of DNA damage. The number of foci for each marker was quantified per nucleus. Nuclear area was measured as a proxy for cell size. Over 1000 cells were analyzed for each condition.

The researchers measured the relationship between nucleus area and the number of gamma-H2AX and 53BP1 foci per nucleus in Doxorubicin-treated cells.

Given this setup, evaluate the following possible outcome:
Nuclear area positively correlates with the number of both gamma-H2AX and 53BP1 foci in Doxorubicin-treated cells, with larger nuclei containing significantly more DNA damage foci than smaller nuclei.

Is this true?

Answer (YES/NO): YES